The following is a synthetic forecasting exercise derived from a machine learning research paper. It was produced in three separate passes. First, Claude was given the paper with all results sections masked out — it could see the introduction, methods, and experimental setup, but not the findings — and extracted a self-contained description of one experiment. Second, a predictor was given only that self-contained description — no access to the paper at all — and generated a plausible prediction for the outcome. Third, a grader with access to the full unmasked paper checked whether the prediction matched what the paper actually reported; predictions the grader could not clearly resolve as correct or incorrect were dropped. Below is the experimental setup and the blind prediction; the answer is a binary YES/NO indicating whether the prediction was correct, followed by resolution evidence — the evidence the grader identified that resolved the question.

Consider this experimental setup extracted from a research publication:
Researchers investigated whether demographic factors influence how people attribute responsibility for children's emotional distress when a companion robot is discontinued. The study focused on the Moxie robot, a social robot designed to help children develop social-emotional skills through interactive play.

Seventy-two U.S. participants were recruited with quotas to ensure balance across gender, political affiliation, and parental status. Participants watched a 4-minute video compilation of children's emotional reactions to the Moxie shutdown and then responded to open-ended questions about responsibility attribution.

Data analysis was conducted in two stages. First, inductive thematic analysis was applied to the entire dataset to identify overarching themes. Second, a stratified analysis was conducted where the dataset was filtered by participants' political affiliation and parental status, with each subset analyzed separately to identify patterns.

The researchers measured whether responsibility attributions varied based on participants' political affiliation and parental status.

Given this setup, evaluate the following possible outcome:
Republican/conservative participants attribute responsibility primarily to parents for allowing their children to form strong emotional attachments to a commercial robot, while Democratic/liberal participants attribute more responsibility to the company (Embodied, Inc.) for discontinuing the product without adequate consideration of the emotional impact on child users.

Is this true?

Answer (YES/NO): YES